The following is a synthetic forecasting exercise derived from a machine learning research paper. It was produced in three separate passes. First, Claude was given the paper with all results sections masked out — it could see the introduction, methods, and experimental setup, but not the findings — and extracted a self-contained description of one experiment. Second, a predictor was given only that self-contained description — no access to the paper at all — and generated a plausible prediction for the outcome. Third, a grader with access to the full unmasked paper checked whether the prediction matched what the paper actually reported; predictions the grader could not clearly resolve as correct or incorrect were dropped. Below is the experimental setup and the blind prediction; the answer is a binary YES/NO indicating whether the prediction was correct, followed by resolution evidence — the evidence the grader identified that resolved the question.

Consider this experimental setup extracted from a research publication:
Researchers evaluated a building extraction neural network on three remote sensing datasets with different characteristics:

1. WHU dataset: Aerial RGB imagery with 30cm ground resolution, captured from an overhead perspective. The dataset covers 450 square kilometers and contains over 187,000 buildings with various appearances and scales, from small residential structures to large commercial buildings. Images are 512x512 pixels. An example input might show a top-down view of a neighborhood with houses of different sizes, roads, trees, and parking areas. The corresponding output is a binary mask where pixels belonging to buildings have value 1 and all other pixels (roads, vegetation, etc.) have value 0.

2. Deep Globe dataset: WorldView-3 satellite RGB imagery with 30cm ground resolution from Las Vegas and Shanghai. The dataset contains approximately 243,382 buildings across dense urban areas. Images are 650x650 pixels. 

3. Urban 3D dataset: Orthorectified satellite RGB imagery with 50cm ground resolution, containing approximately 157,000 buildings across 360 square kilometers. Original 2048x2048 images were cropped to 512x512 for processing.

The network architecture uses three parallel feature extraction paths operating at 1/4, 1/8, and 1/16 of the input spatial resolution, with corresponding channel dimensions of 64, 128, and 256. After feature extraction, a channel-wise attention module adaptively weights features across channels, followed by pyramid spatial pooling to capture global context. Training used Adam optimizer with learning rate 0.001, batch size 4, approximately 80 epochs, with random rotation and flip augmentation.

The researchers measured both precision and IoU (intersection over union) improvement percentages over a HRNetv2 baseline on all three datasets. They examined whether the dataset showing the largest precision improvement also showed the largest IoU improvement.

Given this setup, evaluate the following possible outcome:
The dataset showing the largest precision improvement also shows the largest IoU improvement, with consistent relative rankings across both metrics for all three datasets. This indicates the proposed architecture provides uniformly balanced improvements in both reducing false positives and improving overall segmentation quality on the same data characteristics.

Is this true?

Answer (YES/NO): NO